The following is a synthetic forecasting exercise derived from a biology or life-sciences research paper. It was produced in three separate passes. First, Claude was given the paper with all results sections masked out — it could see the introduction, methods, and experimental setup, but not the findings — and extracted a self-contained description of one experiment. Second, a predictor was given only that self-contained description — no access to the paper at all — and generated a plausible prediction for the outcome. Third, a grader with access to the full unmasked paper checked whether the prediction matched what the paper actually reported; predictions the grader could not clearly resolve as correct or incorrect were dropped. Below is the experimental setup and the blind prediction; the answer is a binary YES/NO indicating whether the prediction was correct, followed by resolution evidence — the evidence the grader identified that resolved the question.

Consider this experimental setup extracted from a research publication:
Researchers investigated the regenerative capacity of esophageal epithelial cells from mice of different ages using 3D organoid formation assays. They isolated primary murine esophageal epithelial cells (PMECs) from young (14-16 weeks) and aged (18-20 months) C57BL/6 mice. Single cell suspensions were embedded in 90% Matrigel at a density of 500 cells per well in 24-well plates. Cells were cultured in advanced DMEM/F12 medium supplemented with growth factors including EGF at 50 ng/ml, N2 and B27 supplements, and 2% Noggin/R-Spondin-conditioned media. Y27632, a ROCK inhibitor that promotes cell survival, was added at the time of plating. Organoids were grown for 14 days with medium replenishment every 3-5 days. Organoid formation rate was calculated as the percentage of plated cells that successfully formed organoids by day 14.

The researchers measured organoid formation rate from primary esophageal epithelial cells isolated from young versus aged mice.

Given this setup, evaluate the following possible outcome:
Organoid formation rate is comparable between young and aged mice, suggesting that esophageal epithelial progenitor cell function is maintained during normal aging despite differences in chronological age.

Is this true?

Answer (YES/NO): YES